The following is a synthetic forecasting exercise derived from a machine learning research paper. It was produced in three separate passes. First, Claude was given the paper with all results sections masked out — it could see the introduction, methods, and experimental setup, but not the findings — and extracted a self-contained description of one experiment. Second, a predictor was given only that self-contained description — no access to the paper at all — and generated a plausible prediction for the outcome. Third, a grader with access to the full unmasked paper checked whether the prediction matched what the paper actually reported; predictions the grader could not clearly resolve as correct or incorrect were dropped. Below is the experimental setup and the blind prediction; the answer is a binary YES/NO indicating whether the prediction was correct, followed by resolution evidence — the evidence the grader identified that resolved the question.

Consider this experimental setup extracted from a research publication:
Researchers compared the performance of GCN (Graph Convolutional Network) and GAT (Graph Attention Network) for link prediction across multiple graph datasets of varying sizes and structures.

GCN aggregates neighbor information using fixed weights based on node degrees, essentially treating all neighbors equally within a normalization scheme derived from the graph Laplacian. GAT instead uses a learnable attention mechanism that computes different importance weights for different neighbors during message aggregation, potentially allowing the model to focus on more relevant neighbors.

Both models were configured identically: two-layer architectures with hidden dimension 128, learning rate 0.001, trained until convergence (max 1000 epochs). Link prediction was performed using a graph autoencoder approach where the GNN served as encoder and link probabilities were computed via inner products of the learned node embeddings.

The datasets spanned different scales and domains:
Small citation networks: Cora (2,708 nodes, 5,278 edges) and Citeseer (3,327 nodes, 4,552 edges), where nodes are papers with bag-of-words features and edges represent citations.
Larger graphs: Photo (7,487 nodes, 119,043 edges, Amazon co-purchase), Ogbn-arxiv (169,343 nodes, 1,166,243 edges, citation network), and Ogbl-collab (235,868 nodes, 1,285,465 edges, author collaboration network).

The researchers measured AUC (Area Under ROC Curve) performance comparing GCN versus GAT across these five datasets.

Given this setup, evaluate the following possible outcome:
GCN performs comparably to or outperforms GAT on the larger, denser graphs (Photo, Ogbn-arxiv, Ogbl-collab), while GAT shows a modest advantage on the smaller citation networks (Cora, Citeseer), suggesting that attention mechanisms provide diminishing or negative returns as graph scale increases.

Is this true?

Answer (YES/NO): YES